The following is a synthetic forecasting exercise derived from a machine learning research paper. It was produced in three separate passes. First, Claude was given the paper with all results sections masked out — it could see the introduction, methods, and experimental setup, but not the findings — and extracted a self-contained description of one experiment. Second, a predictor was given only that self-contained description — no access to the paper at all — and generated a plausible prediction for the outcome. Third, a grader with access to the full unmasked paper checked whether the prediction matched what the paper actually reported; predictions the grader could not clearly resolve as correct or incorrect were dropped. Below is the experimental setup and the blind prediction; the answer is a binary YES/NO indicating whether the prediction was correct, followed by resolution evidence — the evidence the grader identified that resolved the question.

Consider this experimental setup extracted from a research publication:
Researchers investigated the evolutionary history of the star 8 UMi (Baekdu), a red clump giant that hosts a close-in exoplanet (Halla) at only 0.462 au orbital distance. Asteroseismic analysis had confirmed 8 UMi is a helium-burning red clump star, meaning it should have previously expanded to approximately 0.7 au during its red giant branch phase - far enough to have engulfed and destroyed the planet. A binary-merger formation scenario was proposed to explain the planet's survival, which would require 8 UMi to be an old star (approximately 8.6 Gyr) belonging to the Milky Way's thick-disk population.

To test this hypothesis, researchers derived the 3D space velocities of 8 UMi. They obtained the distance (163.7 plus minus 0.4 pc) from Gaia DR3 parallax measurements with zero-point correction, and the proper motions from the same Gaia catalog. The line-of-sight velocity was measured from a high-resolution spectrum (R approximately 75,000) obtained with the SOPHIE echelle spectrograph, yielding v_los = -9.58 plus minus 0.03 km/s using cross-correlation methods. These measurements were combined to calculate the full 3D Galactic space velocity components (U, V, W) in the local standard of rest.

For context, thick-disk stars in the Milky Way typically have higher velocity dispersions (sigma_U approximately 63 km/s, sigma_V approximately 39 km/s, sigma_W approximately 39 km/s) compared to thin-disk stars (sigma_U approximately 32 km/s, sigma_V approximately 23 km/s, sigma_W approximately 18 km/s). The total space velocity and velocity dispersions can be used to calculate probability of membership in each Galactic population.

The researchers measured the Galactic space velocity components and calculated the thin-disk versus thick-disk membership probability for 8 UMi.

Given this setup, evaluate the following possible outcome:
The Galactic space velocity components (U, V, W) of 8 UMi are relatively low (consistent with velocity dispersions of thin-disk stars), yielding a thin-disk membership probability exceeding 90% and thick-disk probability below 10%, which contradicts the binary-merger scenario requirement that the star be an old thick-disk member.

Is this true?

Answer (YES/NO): NO